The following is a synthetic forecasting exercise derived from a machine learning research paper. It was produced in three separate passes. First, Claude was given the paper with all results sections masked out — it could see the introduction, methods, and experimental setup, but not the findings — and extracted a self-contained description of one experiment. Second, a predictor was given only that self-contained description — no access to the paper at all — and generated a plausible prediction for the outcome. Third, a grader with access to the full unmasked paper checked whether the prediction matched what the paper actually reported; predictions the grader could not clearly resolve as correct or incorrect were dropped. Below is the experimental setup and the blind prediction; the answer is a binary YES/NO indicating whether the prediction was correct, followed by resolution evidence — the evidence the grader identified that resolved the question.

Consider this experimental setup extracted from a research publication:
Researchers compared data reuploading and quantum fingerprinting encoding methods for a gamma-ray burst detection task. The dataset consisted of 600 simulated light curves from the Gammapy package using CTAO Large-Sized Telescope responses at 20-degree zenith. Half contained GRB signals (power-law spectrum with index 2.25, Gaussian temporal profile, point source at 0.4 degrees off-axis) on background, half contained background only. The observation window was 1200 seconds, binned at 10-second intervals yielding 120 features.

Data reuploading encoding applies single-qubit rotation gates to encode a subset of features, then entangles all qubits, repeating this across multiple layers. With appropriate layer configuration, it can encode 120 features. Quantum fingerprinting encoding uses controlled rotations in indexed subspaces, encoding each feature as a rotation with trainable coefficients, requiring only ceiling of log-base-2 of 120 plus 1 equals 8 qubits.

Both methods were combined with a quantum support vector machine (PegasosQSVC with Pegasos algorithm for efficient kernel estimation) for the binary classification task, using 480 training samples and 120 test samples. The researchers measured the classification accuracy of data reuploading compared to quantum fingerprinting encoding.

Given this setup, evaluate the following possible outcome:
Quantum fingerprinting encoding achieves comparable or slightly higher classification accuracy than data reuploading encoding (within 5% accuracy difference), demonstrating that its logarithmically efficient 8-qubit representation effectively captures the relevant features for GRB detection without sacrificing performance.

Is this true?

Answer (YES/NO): NO